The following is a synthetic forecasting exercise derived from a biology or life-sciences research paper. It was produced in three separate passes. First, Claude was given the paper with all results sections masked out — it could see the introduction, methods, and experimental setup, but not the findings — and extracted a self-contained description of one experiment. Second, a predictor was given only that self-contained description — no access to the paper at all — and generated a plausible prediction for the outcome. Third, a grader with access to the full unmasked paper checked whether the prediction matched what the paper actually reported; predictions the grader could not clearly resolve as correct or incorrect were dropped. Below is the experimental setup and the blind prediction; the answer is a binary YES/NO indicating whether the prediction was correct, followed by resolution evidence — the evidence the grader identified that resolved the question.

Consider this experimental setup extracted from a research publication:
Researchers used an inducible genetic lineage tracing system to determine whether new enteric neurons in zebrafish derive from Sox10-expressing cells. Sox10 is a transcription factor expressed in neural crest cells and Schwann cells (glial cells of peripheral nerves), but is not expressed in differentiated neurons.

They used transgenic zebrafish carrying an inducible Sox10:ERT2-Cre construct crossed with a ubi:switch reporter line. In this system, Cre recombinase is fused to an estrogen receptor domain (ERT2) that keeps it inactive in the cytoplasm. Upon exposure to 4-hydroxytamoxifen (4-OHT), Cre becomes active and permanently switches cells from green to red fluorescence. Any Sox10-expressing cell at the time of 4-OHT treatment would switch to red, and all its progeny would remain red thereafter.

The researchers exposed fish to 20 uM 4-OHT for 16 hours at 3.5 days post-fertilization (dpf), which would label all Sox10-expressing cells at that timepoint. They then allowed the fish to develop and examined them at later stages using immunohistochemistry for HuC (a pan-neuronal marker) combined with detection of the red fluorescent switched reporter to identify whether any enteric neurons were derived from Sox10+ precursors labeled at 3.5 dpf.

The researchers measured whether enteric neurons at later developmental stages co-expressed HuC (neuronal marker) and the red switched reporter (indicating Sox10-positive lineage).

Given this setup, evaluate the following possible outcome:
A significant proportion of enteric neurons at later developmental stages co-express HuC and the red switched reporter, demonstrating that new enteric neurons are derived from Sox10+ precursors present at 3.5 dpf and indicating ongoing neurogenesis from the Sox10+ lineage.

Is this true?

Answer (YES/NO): NO